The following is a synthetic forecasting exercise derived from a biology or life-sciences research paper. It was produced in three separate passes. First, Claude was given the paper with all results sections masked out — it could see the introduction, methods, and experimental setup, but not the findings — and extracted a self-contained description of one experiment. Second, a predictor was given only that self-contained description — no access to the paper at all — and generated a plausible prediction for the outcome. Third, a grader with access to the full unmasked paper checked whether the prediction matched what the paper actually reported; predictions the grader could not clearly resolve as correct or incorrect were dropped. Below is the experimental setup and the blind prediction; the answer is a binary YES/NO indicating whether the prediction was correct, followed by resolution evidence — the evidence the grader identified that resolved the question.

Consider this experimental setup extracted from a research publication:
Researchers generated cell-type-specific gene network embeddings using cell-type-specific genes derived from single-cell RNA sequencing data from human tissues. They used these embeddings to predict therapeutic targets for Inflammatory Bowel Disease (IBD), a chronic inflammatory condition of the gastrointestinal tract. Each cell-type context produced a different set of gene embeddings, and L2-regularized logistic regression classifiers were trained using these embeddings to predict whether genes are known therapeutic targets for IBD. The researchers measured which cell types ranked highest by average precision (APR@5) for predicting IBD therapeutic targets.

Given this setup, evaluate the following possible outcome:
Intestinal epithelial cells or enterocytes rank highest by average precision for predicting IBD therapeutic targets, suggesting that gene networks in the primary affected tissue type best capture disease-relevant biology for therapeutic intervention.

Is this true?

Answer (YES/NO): NO